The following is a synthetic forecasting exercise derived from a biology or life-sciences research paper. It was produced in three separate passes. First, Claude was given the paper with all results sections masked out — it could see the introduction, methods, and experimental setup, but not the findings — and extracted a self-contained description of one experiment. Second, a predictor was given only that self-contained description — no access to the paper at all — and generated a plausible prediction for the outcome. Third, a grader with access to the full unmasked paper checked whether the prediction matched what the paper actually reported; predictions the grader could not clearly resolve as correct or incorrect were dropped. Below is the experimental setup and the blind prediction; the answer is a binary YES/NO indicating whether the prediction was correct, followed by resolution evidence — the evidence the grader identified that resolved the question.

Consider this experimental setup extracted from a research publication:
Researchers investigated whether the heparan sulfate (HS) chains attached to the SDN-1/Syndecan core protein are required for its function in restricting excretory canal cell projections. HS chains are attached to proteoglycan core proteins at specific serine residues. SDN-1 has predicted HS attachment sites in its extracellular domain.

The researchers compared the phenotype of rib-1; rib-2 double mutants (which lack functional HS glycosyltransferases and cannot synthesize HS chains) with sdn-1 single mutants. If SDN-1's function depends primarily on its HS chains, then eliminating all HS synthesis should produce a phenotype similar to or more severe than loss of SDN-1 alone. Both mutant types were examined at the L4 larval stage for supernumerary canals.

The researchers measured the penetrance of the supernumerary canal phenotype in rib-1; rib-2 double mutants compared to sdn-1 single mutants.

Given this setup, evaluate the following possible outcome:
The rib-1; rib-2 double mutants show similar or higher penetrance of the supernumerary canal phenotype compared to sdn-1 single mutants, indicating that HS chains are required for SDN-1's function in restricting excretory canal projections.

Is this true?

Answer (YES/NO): NO